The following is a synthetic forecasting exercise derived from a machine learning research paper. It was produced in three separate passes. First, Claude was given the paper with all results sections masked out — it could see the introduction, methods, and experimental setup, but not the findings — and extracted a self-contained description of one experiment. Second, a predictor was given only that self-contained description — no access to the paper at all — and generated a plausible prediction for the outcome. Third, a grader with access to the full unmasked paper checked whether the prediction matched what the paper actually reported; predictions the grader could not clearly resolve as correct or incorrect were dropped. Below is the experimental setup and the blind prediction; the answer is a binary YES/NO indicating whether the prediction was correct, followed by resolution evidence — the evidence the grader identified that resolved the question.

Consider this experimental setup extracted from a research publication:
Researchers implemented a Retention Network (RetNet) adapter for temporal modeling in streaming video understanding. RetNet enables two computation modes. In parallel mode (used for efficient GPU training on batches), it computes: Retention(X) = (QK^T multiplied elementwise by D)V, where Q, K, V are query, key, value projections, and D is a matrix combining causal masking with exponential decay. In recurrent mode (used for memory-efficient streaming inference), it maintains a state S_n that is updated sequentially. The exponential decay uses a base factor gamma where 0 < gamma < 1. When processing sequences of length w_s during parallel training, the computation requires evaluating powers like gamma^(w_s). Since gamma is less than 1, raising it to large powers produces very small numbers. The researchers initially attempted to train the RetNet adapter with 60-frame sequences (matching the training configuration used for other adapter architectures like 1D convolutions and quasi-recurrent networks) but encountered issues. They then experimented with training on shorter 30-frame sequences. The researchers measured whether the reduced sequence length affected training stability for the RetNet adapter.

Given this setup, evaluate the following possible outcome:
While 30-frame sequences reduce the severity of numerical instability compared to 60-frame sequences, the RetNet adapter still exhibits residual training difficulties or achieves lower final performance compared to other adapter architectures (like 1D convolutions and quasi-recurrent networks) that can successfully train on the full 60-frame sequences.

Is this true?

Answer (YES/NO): NO